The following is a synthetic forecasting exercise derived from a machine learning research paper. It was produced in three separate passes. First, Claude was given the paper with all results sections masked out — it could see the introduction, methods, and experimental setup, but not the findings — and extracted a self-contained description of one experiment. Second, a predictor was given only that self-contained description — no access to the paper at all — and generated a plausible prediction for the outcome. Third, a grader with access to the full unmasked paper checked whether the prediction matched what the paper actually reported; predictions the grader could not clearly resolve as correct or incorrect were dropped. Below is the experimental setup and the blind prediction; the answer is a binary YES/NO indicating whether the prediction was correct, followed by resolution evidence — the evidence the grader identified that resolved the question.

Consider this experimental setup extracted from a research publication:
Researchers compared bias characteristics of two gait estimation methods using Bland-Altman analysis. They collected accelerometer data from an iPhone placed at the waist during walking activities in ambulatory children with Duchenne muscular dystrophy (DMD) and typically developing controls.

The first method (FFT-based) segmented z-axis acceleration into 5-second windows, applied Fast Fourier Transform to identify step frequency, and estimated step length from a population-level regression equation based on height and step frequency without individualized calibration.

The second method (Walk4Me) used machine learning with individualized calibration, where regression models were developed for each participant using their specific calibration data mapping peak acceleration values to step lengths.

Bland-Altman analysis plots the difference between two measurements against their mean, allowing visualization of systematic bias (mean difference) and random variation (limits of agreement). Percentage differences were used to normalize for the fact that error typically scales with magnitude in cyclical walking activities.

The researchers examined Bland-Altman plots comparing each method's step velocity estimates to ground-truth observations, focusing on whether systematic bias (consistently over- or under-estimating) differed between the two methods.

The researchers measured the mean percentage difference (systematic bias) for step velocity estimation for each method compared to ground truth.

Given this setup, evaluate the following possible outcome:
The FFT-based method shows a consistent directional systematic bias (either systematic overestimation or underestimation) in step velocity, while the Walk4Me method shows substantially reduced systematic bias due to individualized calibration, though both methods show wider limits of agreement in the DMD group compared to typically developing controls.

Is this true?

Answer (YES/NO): NO